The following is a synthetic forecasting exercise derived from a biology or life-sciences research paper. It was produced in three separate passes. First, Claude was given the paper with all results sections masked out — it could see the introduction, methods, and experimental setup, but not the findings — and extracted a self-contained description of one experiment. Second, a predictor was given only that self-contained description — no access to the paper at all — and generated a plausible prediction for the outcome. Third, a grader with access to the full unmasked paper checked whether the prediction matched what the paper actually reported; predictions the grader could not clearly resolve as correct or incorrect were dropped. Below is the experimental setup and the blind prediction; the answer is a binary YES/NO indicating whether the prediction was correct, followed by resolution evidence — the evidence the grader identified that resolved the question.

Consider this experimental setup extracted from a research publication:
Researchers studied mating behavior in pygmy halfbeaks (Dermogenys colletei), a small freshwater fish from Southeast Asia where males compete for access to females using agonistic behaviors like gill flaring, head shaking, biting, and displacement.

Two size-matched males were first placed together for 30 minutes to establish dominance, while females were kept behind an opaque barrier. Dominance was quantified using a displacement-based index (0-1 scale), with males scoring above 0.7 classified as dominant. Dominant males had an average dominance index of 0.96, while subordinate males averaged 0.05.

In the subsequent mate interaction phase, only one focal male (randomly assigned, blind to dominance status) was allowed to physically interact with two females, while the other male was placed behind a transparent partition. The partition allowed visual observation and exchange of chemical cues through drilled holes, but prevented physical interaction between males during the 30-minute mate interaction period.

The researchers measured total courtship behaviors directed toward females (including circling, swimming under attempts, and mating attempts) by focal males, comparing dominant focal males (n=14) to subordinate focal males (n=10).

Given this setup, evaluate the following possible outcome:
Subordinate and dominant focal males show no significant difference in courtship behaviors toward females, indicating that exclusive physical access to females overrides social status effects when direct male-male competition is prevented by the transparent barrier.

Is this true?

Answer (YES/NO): YES